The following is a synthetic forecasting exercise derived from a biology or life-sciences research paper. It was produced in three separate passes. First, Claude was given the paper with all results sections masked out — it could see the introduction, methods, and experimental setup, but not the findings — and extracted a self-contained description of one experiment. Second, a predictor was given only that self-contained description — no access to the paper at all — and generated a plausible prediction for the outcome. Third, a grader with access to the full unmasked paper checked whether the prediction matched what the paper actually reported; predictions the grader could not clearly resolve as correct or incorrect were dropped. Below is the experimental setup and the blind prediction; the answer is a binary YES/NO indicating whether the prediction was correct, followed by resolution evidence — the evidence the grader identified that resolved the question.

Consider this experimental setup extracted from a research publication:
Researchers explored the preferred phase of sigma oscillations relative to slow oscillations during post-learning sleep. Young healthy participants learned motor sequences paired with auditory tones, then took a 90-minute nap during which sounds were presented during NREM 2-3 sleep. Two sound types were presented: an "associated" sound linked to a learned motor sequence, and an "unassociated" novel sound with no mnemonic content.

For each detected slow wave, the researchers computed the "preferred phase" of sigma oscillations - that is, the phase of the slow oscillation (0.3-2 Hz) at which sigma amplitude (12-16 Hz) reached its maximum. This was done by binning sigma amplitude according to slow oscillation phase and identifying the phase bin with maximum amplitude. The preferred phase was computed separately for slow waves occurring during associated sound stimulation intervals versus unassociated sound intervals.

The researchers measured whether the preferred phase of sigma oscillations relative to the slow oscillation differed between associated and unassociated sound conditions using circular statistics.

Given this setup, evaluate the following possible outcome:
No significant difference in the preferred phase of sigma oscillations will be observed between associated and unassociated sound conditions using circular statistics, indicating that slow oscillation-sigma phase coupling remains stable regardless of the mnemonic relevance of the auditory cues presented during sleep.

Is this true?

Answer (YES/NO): YES